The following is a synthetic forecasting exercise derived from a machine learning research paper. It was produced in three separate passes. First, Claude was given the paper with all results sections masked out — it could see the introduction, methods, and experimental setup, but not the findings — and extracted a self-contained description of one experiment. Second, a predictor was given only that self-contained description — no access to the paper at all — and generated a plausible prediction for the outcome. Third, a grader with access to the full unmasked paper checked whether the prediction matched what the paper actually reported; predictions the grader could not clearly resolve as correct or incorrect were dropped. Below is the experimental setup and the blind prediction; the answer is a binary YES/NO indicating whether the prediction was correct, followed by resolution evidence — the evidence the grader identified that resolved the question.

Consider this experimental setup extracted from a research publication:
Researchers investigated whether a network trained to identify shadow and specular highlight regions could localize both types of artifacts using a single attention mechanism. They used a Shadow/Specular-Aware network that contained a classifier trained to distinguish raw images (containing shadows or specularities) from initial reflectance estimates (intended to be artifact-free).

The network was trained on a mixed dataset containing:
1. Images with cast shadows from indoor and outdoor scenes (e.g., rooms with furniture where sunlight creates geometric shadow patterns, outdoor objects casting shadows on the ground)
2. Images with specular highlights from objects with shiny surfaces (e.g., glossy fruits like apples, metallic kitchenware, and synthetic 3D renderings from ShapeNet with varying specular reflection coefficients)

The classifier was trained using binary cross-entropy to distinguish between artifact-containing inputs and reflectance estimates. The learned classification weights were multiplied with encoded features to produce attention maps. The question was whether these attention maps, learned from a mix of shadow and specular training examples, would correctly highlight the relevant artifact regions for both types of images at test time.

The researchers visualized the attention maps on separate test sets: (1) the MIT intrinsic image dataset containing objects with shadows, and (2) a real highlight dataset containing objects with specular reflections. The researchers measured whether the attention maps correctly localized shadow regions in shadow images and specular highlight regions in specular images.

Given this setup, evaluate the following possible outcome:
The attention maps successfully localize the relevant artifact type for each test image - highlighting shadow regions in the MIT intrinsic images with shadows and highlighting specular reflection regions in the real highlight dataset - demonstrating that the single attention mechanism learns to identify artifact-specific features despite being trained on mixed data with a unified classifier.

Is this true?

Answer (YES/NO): YES